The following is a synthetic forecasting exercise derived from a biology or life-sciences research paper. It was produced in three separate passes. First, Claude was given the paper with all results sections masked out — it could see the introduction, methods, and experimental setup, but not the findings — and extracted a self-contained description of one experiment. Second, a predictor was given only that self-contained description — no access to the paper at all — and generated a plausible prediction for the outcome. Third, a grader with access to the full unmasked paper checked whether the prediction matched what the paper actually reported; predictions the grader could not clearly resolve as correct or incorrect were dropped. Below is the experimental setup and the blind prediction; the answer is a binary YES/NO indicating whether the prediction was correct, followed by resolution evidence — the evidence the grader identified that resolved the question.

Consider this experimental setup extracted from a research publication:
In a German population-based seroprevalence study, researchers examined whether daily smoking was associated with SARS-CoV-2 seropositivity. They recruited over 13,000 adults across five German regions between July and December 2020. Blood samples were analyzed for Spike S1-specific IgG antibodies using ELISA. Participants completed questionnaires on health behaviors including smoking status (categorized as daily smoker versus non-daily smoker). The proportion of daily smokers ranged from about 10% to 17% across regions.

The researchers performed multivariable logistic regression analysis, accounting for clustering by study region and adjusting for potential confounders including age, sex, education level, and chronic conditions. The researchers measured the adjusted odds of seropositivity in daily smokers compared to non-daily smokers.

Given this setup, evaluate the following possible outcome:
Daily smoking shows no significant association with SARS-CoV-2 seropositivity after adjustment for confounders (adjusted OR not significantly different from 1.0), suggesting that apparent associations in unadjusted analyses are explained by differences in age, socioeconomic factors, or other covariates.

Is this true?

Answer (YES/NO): NO